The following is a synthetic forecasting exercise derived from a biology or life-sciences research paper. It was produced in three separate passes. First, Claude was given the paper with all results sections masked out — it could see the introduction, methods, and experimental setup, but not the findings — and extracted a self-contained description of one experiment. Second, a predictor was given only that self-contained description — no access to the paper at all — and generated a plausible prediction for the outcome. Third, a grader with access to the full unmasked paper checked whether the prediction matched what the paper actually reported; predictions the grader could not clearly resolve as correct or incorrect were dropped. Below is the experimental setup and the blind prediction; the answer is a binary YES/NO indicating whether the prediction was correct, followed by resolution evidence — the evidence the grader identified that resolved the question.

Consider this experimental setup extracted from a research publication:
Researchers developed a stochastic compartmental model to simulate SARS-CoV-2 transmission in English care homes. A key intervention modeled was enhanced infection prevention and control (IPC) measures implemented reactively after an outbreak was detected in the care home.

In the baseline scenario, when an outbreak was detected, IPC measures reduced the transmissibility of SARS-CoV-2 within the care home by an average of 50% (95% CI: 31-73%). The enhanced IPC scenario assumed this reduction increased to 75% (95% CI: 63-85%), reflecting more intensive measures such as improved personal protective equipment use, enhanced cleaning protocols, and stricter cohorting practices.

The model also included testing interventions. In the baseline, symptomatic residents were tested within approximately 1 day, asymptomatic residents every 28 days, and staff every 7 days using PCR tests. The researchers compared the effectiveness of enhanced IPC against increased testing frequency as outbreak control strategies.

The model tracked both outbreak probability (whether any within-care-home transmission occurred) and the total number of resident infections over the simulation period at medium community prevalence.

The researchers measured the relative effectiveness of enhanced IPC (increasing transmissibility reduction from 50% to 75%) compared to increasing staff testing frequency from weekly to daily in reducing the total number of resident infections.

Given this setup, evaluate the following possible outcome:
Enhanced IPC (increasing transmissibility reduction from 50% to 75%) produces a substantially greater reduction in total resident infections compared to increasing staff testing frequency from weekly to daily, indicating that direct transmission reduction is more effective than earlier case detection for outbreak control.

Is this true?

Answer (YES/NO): YES